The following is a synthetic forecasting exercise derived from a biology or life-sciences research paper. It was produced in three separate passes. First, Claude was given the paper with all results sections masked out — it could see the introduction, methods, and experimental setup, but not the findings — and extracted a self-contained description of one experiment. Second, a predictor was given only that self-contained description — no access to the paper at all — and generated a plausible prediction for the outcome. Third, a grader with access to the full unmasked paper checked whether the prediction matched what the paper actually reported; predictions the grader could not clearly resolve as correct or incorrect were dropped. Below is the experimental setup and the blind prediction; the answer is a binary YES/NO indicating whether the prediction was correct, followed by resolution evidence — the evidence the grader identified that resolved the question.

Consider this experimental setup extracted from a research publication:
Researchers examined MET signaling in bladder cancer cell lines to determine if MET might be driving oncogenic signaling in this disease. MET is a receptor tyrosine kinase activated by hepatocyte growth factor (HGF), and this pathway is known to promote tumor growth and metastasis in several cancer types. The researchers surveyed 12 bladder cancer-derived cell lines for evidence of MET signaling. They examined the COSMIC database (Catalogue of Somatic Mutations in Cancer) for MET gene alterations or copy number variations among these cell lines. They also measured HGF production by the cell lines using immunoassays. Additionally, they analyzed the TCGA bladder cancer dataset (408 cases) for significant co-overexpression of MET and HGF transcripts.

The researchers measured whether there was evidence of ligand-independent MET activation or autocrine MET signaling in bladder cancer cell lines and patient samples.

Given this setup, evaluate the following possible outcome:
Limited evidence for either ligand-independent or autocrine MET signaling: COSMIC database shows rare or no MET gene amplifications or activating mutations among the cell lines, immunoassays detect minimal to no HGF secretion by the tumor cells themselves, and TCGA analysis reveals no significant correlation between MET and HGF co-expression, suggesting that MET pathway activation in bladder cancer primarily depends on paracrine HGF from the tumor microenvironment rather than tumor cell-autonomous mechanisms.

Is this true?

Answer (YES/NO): NO